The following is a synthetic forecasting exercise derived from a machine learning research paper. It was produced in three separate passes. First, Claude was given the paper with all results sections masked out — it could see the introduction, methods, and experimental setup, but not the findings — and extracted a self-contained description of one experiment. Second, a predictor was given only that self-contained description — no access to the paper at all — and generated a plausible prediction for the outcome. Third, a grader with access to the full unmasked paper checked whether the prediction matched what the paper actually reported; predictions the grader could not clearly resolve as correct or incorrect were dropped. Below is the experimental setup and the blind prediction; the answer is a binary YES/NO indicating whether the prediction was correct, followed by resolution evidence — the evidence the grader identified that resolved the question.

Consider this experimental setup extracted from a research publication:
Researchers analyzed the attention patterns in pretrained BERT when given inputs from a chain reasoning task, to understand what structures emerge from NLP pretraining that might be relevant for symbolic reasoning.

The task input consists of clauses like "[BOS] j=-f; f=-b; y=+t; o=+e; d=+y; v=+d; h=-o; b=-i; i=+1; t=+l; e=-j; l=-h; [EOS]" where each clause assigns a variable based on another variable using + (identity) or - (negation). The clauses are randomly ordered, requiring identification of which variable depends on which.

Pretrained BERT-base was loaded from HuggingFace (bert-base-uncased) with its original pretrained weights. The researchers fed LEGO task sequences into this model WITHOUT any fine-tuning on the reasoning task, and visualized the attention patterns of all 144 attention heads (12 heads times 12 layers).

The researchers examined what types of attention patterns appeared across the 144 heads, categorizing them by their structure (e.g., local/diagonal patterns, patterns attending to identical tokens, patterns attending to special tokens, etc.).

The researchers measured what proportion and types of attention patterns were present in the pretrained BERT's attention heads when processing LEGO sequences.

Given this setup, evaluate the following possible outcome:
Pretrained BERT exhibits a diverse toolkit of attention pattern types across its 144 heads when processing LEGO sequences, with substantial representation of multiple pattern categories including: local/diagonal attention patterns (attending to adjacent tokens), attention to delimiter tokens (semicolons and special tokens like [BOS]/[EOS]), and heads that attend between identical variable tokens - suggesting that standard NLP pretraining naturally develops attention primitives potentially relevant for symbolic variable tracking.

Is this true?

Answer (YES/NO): YES